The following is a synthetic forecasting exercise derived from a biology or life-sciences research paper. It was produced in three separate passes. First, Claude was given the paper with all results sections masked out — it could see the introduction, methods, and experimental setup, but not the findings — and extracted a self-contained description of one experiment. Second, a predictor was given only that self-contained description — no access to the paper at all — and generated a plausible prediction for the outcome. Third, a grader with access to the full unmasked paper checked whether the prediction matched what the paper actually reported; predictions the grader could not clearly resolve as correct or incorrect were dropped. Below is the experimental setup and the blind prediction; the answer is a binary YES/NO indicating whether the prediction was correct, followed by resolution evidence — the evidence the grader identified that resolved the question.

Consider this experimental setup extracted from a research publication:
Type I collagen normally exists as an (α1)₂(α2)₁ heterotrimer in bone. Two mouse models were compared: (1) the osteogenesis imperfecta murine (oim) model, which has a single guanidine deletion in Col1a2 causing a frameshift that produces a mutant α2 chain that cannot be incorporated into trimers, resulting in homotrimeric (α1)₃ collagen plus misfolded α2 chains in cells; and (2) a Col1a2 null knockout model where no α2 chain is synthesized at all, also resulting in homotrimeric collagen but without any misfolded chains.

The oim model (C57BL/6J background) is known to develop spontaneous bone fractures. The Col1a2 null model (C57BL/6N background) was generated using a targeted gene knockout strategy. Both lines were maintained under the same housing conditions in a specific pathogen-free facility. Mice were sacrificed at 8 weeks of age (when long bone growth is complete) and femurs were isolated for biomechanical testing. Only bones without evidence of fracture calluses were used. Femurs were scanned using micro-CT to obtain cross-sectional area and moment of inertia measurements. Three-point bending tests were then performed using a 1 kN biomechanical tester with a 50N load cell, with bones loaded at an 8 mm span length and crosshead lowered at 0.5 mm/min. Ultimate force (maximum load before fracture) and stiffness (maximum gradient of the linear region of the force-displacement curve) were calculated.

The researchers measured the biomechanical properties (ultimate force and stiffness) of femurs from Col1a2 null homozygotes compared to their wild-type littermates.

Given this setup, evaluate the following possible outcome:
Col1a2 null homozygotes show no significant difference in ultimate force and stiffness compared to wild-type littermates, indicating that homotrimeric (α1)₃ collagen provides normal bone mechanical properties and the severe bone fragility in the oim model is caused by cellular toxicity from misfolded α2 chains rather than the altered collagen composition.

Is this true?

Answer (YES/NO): NO